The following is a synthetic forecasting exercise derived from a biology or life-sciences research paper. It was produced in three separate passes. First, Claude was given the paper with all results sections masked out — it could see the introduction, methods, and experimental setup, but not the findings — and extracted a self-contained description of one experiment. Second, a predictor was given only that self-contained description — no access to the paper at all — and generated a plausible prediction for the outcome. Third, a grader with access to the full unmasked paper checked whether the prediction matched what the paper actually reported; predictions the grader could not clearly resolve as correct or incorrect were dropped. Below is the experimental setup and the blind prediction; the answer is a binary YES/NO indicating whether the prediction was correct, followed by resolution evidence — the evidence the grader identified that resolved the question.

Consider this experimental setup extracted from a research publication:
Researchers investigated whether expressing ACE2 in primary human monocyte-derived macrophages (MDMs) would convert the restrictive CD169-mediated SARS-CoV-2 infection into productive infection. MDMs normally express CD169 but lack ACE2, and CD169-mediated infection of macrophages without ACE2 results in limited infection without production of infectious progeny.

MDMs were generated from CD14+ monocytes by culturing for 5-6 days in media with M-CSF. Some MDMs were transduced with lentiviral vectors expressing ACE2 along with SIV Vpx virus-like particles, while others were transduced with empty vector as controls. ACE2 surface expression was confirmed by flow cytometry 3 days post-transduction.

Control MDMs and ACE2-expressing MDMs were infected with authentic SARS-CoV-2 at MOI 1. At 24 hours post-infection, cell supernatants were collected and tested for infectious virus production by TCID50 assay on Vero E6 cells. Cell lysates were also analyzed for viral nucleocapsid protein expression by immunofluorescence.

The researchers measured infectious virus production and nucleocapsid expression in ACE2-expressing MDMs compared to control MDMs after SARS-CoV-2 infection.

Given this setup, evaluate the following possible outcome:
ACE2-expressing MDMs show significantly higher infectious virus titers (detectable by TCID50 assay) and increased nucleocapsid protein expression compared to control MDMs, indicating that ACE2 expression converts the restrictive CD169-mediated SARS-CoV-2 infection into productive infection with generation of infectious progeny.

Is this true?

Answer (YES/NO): YES